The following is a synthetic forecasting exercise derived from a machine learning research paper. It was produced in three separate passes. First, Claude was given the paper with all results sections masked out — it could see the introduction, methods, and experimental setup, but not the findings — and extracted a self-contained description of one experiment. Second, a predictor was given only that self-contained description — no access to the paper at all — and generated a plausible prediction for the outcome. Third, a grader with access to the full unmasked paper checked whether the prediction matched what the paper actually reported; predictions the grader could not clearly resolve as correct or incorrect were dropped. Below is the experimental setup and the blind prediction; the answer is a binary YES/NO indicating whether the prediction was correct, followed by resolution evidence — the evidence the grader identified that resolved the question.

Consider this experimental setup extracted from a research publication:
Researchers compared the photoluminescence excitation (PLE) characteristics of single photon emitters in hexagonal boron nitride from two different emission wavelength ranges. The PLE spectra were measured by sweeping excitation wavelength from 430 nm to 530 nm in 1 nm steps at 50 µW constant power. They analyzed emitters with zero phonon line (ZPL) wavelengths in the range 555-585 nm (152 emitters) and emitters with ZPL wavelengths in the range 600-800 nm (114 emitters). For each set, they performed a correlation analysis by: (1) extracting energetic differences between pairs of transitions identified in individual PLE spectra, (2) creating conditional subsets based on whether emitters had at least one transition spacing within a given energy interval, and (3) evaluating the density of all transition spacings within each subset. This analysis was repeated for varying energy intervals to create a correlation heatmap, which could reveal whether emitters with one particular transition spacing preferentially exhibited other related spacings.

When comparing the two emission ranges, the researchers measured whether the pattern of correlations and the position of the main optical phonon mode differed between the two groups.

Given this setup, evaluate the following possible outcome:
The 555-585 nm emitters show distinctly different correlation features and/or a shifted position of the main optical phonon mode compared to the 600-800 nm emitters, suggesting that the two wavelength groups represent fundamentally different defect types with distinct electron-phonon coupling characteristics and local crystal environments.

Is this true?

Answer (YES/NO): NO